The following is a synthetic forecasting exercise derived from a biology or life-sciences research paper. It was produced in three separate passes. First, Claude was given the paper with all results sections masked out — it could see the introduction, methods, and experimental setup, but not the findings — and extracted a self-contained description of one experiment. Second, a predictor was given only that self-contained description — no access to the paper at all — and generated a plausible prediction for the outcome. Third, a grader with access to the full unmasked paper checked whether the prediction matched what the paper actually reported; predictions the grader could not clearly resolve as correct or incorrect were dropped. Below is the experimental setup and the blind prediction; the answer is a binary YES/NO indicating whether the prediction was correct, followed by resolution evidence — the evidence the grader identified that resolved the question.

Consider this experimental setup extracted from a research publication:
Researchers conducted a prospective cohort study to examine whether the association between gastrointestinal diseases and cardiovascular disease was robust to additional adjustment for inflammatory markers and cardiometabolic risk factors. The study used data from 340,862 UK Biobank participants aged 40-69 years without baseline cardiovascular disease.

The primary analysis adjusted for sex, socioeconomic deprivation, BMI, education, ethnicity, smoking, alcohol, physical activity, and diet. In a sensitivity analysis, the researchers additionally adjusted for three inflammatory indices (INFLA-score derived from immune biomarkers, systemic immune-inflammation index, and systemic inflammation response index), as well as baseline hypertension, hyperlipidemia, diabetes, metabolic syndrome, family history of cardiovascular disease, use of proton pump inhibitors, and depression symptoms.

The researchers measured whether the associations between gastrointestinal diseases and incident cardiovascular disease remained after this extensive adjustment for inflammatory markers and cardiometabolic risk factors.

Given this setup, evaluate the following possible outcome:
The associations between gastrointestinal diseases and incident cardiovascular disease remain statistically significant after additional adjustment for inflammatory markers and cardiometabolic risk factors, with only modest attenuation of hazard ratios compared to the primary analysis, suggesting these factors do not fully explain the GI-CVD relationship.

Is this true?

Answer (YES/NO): YES